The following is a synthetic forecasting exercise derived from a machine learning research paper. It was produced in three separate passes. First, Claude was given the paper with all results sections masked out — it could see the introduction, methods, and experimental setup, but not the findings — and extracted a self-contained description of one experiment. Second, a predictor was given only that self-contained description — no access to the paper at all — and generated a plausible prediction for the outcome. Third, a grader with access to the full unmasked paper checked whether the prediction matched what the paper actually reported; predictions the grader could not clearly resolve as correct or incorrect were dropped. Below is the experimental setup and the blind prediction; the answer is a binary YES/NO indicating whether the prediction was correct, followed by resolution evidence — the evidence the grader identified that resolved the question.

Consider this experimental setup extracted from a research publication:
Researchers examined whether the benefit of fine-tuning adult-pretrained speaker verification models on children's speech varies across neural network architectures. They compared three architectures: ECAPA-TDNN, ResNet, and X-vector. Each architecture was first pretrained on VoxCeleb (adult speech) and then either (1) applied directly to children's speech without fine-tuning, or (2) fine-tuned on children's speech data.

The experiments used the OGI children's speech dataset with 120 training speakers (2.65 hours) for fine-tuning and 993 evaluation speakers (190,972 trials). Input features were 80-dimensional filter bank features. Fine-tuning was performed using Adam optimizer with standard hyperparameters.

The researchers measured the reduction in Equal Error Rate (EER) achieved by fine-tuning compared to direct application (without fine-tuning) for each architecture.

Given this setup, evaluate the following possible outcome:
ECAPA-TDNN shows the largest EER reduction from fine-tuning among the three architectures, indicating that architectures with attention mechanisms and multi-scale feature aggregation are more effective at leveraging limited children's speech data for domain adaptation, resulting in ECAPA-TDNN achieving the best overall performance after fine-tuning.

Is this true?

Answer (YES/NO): NO